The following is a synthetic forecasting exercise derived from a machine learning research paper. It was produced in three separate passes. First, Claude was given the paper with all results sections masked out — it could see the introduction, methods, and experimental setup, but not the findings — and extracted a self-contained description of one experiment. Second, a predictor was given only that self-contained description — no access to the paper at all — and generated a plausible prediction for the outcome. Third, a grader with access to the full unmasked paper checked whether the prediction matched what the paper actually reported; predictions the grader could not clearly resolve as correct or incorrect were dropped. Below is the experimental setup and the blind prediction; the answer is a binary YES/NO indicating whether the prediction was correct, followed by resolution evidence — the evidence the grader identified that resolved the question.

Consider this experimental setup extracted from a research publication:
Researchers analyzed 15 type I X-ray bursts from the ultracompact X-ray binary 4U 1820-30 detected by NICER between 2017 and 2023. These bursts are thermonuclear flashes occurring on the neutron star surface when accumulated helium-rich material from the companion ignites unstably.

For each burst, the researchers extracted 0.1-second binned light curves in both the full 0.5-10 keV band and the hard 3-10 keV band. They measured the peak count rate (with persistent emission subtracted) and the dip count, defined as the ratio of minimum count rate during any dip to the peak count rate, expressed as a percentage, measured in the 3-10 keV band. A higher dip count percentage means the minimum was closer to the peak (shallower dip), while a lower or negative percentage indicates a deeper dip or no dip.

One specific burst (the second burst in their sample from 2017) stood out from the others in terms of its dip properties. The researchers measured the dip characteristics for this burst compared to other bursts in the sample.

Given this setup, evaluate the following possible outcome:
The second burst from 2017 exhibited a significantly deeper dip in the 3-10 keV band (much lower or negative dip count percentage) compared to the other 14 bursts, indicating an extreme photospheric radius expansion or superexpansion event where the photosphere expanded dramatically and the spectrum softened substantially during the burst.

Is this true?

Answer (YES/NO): NO